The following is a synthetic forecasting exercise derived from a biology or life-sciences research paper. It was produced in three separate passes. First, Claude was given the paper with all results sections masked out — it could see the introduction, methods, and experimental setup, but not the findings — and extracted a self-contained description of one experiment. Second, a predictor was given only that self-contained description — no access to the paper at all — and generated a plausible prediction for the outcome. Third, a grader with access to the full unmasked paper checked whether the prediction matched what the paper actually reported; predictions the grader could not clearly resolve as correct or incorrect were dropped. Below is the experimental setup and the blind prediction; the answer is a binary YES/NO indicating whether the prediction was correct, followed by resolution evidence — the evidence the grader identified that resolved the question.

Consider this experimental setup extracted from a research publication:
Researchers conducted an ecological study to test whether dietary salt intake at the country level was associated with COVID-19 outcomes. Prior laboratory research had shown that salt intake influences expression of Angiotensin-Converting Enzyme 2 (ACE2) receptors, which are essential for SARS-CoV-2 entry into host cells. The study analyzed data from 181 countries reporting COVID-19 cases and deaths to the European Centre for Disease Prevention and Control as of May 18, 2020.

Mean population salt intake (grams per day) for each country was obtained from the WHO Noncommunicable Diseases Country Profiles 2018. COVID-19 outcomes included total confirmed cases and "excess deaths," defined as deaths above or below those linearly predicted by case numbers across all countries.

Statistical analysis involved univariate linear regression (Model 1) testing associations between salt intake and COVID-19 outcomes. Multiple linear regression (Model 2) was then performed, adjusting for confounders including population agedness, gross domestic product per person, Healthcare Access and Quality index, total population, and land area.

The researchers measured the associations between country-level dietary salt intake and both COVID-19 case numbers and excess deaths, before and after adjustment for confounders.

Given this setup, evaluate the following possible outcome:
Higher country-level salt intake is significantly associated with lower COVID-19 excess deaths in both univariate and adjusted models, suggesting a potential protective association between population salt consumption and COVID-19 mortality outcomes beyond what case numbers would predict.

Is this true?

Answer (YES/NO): NO